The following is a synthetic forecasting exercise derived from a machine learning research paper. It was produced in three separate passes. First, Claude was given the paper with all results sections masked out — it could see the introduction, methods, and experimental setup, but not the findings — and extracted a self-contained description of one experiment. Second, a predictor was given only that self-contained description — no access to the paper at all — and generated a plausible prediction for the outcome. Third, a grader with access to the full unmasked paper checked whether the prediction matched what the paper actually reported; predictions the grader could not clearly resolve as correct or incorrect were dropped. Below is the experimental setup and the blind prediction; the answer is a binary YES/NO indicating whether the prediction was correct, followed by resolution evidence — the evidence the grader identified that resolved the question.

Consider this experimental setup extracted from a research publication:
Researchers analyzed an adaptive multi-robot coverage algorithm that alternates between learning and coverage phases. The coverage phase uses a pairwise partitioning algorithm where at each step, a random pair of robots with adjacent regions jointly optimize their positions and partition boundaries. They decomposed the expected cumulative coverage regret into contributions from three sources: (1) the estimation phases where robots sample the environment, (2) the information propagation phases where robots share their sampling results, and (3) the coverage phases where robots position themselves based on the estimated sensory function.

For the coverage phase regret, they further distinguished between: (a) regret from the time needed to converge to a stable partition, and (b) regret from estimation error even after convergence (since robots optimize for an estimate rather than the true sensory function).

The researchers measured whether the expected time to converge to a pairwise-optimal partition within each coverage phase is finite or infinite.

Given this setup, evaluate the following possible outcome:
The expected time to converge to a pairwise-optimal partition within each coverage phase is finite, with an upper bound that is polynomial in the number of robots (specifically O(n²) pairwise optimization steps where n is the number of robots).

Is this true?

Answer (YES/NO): NO